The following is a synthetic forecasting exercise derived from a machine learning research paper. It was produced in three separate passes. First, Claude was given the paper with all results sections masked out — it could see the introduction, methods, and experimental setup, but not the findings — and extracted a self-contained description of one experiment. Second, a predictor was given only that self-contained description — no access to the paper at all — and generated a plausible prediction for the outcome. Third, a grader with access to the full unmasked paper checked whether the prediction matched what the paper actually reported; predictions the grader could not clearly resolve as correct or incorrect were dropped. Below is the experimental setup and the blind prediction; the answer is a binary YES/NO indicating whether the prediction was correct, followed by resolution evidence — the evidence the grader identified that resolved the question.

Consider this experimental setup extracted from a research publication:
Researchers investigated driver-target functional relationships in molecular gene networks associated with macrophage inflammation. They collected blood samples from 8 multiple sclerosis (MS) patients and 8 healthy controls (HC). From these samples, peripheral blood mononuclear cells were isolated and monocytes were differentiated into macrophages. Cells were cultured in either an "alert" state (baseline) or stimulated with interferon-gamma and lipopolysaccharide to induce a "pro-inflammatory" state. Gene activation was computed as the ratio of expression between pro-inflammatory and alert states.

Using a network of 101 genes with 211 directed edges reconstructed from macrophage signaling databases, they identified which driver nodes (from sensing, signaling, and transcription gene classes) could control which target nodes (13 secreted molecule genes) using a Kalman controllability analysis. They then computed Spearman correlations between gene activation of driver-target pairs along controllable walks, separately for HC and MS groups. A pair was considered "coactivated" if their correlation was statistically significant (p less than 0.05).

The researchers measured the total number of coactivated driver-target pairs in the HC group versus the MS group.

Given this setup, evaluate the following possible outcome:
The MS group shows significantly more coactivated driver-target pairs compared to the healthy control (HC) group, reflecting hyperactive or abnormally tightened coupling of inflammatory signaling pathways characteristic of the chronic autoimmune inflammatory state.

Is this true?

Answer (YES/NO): NO